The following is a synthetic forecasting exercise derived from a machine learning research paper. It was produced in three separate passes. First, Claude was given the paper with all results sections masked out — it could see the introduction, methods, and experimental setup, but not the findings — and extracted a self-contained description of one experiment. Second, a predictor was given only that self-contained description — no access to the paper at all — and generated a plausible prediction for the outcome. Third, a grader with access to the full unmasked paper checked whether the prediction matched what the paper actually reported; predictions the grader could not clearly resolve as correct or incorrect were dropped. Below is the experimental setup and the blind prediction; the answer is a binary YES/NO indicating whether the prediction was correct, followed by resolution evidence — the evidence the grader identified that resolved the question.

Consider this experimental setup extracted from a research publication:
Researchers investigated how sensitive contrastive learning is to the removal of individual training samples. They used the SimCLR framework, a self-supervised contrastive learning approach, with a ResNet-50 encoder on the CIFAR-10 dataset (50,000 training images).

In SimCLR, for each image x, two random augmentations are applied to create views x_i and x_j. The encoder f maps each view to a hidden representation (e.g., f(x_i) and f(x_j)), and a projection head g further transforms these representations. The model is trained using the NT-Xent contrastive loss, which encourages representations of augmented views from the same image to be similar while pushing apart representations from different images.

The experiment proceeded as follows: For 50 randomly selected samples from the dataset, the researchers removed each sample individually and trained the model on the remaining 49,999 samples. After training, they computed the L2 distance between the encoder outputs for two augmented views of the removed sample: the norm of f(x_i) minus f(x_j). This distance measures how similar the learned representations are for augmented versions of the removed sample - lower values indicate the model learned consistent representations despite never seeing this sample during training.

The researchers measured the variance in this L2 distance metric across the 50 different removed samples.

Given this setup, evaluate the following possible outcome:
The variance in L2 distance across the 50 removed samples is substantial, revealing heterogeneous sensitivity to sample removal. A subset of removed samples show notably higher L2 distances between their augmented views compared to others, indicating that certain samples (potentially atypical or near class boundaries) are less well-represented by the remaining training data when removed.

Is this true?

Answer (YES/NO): NO